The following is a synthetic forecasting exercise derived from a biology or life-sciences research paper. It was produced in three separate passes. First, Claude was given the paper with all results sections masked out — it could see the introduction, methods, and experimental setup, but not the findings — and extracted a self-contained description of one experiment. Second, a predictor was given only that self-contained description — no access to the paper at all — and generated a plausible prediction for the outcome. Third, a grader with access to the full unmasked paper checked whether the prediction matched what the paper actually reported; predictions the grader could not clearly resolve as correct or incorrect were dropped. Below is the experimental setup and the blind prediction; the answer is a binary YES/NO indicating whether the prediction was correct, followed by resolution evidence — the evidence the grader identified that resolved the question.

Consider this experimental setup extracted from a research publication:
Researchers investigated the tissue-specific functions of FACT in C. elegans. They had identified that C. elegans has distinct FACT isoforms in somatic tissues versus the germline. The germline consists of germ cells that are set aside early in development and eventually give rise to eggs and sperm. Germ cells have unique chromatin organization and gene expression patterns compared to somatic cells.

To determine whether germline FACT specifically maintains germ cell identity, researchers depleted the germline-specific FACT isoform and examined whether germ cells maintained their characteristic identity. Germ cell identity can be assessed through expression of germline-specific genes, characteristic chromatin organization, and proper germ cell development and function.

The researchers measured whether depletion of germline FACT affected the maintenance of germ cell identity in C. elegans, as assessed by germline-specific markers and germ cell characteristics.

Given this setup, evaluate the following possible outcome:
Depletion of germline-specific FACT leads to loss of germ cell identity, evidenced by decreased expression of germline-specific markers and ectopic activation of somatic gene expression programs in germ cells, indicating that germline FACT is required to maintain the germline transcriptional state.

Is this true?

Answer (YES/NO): YES